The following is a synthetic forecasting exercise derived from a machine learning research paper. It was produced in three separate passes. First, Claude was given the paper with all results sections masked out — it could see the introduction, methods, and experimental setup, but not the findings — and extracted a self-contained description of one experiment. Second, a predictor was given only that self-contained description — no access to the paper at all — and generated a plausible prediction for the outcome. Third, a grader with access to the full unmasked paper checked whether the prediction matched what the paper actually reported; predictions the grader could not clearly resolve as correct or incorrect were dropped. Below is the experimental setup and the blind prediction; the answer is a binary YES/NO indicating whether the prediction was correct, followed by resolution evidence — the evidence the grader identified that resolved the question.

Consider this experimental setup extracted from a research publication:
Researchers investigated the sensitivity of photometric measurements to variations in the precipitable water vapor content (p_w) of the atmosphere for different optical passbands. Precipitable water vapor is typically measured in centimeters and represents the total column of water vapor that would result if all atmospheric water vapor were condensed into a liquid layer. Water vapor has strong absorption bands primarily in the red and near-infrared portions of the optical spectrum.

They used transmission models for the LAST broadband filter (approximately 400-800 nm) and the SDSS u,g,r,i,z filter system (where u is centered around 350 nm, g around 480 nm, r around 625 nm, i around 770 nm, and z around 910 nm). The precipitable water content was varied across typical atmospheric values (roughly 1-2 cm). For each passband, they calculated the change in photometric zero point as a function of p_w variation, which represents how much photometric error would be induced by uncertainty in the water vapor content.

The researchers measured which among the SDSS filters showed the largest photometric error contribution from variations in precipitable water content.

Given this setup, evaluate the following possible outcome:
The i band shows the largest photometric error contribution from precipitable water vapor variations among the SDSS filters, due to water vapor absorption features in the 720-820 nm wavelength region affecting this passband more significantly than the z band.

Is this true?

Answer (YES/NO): NO